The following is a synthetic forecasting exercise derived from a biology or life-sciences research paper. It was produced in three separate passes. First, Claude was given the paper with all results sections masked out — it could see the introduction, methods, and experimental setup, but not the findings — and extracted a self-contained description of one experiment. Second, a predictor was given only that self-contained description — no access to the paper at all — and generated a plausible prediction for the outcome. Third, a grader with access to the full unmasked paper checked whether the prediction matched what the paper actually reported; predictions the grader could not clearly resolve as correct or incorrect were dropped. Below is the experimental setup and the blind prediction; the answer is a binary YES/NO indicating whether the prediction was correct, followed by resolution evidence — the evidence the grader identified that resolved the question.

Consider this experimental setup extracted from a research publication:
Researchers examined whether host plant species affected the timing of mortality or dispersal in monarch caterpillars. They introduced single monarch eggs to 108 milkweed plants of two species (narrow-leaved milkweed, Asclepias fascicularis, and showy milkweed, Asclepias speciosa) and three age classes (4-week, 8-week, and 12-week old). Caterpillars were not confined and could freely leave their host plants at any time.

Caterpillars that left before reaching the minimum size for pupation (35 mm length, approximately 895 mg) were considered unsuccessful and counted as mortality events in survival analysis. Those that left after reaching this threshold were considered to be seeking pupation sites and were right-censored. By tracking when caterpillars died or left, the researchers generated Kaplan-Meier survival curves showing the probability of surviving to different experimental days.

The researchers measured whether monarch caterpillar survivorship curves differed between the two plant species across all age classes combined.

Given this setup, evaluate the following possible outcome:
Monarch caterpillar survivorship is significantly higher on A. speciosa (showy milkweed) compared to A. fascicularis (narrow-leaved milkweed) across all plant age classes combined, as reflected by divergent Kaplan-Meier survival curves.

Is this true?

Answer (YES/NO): NO